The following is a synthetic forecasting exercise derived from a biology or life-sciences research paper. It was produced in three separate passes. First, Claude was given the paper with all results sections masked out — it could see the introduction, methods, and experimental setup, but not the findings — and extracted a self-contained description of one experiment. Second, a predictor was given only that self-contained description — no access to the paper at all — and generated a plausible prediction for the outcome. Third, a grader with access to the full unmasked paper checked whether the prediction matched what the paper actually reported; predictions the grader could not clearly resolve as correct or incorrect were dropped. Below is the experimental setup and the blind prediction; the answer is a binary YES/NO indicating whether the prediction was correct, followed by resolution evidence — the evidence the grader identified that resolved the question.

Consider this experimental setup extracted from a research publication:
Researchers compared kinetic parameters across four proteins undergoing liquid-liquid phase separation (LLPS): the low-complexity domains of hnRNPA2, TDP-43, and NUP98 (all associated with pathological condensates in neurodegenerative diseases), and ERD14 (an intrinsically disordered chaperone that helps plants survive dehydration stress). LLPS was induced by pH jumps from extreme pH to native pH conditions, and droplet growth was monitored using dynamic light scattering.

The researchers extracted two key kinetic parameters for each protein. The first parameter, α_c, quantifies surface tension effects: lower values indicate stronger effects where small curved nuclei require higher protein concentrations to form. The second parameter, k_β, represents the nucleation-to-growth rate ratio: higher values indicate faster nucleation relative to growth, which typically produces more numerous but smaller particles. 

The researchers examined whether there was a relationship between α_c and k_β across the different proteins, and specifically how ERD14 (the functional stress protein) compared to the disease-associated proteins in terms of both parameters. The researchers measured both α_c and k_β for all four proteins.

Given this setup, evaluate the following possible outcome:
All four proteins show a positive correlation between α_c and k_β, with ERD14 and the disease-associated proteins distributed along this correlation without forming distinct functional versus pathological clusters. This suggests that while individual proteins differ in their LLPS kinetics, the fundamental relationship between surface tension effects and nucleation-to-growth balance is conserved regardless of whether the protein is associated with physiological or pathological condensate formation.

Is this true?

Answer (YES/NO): NO